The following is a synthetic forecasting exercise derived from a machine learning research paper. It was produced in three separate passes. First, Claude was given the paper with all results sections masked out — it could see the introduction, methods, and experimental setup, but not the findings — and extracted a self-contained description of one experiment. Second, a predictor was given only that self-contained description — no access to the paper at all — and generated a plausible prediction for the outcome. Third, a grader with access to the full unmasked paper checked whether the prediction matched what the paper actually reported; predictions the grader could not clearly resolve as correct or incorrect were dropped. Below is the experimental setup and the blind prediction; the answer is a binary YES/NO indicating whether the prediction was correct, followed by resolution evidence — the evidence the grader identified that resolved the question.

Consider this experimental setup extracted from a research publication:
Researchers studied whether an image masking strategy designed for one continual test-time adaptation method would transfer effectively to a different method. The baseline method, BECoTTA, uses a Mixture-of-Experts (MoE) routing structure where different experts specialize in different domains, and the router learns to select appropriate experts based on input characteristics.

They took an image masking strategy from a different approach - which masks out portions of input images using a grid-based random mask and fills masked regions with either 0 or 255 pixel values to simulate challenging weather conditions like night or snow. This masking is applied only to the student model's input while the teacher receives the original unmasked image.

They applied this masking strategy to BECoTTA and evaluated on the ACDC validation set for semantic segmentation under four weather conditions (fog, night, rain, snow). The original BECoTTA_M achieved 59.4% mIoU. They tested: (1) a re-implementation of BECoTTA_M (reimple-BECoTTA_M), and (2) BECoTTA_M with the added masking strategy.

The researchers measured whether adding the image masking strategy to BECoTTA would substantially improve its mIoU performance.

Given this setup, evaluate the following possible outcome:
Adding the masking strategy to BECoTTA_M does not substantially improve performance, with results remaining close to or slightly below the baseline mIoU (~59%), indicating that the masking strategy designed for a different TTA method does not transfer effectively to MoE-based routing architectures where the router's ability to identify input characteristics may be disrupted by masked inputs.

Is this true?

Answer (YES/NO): YES